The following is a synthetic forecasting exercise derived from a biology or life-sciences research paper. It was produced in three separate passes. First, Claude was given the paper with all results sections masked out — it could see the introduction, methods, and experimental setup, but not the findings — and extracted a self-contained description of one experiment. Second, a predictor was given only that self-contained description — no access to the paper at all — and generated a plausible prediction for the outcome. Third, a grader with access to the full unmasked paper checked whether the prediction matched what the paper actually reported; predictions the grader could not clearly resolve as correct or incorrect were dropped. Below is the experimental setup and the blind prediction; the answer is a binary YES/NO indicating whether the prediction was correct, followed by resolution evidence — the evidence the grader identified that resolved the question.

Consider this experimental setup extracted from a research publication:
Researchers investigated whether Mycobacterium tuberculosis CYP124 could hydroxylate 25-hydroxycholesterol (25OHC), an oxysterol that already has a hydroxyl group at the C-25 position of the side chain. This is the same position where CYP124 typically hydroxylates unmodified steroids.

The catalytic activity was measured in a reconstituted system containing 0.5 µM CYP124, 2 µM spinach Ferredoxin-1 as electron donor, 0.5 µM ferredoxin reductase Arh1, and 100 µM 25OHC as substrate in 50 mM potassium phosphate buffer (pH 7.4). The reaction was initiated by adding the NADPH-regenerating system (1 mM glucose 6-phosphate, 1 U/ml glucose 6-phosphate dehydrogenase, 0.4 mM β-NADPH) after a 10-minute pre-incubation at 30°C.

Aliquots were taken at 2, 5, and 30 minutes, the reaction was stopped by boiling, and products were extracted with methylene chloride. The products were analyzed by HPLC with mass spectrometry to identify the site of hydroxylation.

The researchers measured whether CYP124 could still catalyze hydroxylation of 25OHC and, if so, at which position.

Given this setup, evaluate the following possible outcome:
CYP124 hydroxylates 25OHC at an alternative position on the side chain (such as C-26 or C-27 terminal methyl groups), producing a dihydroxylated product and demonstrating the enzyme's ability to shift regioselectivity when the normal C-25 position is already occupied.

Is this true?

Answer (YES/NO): YES